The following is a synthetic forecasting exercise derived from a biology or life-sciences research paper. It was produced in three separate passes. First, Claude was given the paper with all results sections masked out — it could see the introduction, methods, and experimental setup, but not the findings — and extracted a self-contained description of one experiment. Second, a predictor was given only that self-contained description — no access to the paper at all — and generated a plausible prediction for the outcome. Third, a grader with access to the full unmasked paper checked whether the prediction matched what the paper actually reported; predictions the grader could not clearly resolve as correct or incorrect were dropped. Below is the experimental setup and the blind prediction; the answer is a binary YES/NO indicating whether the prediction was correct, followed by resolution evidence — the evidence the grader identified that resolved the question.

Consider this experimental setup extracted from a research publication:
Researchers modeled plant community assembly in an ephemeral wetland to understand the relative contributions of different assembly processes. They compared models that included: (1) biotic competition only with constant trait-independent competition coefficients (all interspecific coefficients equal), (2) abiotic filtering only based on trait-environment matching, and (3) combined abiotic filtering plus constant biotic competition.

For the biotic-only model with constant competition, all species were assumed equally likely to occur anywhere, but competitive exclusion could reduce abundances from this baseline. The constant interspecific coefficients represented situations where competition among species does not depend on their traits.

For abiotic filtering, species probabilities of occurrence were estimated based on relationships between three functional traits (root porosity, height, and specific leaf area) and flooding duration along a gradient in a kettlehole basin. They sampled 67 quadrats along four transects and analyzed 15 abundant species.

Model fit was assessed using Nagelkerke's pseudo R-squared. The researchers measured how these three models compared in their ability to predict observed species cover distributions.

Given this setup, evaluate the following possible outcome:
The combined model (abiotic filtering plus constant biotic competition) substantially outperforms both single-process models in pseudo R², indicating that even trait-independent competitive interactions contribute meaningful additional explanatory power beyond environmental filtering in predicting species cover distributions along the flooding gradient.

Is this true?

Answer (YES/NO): NO